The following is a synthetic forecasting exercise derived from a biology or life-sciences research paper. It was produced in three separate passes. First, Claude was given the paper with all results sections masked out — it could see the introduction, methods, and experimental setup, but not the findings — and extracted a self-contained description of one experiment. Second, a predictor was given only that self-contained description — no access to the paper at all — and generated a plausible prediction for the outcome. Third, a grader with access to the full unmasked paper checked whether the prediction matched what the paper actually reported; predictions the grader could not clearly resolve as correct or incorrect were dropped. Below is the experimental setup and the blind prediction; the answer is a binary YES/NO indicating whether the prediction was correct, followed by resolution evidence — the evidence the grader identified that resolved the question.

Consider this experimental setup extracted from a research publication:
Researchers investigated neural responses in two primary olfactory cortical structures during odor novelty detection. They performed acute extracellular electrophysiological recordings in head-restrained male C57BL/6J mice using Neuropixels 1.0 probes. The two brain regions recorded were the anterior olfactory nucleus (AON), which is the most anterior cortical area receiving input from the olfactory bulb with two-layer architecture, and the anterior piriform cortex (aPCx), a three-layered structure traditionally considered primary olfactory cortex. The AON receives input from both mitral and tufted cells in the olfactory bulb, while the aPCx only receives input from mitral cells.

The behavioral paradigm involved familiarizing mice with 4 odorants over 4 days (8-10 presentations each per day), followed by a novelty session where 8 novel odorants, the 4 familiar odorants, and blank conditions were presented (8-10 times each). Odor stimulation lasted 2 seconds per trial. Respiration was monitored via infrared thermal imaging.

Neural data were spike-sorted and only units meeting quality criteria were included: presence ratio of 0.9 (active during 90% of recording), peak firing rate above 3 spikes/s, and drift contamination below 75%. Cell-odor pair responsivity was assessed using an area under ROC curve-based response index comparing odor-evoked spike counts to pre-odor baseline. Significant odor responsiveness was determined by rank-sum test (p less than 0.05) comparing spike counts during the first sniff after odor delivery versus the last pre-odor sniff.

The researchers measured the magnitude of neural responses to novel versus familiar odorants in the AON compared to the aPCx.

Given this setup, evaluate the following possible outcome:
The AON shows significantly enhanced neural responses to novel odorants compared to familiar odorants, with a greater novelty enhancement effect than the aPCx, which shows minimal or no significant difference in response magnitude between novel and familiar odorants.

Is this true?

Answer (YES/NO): YES